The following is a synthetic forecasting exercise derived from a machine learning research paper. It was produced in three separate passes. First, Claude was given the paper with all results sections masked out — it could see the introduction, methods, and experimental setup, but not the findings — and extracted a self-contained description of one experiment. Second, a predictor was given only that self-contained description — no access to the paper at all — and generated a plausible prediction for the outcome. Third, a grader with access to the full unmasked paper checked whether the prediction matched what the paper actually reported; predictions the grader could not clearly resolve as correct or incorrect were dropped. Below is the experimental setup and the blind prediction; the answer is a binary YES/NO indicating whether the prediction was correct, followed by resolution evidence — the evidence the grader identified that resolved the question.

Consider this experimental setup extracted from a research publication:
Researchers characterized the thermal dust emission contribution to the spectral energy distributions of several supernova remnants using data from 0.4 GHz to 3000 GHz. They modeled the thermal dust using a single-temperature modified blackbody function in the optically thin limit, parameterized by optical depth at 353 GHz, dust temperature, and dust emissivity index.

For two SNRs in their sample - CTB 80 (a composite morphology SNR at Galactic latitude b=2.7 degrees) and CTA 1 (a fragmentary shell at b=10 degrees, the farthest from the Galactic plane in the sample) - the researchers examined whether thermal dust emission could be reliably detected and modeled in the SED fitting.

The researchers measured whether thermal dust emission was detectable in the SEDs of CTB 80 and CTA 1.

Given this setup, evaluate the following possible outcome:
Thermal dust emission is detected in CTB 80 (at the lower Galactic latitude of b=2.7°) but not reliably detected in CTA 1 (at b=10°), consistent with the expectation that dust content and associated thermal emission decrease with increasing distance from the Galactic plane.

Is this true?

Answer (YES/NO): NO